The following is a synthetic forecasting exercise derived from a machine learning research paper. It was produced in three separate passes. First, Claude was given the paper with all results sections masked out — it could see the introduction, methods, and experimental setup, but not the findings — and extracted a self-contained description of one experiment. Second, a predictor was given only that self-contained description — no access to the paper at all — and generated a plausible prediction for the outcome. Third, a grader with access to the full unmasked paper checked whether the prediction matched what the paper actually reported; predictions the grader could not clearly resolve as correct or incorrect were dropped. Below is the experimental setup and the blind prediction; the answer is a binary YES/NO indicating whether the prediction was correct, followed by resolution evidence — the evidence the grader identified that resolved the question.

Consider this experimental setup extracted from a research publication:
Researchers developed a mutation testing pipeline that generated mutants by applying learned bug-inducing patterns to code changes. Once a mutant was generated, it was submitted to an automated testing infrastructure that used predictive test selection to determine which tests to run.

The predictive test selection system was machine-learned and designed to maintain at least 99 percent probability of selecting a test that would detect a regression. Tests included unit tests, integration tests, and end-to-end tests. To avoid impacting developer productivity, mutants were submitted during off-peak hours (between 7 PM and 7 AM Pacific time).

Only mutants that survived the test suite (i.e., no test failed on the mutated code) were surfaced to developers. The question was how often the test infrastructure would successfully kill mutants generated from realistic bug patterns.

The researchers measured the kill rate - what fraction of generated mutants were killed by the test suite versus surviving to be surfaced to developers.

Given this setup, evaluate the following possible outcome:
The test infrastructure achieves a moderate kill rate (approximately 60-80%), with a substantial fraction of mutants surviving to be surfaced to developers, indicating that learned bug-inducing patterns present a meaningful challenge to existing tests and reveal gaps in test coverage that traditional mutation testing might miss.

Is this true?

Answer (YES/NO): NO